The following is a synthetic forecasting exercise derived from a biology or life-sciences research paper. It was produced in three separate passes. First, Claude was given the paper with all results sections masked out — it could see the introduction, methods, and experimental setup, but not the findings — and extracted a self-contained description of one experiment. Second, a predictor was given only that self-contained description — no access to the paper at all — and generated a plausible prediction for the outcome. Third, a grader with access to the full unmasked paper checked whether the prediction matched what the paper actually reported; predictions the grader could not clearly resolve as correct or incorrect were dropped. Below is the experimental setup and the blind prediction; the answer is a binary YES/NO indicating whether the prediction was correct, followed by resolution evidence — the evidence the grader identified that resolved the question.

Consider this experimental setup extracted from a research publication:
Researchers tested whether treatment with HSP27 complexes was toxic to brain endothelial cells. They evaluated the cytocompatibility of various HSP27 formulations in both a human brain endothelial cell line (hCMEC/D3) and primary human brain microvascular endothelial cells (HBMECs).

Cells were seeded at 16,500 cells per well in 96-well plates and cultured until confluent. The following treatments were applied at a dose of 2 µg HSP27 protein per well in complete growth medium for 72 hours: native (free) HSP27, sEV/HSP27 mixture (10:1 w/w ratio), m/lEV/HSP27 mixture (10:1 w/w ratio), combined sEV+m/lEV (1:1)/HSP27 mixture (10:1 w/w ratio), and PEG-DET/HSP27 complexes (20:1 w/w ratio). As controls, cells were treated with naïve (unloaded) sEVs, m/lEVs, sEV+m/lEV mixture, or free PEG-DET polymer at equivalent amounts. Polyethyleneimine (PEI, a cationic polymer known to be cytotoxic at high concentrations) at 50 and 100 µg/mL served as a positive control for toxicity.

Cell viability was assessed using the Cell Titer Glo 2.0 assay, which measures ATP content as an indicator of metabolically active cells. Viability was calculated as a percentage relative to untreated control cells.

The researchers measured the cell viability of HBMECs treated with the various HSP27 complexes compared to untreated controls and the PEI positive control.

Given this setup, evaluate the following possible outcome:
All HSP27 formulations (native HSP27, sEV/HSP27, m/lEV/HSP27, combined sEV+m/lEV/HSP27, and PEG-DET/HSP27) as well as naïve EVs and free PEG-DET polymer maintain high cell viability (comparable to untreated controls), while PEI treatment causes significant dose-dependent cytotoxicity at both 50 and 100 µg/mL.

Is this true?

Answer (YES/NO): NO